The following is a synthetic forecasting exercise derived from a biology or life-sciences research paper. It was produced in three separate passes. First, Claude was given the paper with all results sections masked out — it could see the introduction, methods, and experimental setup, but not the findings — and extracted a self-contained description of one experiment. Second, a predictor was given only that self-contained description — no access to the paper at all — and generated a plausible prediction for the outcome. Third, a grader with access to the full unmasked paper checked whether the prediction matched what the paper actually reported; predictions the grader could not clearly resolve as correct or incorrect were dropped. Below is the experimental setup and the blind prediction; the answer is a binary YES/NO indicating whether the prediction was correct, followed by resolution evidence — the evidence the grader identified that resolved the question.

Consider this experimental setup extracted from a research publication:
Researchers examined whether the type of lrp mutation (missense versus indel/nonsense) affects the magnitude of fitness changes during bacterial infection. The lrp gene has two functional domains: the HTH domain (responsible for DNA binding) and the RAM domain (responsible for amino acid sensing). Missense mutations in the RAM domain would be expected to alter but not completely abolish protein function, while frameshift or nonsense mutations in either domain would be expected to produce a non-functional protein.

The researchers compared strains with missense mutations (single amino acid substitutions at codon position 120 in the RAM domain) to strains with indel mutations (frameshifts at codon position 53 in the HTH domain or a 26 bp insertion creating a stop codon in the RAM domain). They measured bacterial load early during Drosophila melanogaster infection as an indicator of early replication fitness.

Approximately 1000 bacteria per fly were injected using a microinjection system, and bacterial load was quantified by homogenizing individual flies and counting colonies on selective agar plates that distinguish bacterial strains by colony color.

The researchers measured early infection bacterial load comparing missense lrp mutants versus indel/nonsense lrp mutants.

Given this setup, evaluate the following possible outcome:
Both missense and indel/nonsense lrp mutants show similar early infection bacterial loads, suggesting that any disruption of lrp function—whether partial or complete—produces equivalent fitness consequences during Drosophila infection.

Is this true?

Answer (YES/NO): NO